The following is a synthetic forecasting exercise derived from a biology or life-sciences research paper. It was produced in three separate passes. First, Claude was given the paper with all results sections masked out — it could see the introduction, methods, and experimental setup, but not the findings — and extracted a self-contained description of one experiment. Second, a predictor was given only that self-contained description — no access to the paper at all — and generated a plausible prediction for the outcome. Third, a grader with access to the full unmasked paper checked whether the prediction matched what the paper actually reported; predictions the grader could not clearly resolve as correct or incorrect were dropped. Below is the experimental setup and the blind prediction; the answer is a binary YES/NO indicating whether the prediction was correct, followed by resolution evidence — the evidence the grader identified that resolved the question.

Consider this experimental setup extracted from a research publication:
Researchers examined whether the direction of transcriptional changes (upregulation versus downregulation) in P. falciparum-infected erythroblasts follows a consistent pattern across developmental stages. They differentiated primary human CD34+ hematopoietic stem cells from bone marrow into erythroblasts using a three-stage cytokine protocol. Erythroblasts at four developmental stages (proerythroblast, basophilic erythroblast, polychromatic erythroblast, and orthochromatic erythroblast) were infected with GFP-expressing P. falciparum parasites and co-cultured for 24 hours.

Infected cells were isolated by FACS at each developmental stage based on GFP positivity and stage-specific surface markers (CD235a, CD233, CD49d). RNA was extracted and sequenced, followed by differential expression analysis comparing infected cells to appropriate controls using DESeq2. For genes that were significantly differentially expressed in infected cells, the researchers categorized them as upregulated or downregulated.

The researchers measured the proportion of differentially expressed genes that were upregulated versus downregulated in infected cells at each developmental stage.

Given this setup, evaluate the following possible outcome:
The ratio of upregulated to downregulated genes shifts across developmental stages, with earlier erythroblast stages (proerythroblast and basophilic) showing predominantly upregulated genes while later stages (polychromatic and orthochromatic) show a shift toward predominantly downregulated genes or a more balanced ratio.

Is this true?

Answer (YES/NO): NO